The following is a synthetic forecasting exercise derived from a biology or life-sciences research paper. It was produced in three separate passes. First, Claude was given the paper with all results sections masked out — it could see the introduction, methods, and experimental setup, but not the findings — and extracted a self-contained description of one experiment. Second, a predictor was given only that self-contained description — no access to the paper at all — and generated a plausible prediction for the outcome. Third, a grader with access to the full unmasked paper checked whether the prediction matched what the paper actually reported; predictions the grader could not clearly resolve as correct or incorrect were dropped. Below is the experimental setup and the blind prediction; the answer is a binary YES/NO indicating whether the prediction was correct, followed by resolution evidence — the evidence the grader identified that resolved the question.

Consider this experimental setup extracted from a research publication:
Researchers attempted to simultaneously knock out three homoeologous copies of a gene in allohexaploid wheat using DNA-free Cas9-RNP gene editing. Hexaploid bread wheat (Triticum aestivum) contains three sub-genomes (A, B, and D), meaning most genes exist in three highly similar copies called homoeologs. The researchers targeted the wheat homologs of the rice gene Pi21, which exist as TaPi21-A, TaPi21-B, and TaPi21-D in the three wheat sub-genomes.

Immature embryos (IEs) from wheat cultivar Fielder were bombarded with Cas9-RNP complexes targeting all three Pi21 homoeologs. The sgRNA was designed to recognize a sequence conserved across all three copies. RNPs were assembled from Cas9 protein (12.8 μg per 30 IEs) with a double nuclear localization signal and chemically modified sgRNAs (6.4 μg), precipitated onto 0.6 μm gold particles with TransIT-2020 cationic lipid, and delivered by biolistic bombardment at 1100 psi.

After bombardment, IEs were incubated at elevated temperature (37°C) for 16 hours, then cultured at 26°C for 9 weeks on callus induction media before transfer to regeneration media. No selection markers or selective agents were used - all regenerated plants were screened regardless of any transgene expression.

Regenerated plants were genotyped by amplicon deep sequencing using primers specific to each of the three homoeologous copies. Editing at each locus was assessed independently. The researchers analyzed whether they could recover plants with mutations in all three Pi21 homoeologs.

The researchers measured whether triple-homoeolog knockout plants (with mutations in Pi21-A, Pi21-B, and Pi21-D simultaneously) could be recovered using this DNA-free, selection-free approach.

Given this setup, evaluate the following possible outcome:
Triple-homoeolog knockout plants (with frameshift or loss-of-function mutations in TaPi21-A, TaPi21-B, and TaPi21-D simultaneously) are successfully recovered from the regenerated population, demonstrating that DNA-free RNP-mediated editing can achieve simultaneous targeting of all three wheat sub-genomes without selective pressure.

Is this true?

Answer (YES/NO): YES